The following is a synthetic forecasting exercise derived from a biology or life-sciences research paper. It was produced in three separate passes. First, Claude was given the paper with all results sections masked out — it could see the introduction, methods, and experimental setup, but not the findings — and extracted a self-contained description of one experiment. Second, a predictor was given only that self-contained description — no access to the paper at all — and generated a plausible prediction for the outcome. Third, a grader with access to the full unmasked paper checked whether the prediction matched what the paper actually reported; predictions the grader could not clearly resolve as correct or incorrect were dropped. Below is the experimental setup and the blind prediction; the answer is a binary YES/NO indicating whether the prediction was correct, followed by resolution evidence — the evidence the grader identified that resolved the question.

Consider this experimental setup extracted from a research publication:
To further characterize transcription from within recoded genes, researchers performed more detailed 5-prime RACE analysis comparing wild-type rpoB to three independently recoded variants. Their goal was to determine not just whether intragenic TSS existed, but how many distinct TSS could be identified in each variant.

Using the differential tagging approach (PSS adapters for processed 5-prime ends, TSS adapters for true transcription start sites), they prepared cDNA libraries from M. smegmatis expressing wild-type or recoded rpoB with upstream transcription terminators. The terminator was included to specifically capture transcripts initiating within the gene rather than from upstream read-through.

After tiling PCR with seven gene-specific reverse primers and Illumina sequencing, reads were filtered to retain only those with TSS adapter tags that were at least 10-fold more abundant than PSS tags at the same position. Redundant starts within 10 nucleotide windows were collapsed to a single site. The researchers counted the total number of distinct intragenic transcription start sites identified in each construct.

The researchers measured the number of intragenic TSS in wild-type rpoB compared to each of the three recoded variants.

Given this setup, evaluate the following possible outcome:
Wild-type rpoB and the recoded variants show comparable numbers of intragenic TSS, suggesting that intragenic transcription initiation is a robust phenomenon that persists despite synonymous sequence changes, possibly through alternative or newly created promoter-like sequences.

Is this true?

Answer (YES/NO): NO